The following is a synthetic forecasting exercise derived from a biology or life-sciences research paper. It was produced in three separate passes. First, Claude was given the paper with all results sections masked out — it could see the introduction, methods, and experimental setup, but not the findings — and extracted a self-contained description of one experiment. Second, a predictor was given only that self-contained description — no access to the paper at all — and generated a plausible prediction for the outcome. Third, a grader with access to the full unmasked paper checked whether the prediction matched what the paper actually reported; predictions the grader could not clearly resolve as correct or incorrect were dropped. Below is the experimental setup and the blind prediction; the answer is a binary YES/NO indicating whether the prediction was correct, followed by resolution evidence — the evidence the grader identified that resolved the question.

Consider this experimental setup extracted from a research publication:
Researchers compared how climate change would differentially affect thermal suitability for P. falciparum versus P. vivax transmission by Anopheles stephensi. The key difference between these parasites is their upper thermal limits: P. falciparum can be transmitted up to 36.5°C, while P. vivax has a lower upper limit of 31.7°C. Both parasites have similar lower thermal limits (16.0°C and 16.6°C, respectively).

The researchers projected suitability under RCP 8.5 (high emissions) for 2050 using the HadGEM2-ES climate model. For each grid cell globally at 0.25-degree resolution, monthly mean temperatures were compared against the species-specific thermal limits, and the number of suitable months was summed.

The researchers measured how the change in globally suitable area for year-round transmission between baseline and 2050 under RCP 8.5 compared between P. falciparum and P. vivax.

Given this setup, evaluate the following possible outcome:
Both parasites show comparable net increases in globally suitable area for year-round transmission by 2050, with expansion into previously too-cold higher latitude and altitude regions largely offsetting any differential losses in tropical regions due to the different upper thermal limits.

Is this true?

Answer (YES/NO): NO